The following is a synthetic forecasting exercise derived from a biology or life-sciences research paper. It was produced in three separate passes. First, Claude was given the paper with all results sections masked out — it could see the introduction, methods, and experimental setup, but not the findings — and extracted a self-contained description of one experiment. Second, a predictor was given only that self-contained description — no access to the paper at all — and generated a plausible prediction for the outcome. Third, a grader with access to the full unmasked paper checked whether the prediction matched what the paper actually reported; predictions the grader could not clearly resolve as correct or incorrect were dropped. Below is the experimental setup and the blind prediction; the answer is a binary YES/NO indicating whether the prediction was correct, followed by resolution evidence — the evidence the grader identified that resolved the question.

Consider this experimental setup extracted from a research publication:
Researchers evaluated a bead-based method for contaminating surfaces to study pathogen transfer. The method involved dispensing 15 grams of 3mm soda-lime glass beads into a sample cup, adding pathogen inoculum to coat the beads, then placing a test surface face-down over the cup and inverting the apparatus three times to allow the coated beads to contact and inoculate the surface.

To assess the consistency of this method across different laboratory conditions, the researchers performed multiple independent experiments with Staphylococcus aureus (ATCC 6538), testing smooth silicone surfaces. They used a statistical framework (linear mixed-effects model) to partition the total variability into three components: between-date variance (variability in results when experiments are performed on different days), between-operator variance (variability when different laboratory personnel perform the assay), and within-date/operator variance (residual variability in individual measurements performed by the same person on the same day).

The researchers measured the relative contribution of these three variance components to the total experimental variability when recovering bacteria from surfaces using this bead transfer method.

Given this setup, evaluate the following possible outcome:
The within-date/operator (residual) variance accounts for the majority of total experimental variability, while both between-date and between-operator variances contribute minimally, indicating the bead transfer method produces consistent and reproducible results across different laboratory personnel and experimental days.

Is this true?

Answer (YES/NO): NO